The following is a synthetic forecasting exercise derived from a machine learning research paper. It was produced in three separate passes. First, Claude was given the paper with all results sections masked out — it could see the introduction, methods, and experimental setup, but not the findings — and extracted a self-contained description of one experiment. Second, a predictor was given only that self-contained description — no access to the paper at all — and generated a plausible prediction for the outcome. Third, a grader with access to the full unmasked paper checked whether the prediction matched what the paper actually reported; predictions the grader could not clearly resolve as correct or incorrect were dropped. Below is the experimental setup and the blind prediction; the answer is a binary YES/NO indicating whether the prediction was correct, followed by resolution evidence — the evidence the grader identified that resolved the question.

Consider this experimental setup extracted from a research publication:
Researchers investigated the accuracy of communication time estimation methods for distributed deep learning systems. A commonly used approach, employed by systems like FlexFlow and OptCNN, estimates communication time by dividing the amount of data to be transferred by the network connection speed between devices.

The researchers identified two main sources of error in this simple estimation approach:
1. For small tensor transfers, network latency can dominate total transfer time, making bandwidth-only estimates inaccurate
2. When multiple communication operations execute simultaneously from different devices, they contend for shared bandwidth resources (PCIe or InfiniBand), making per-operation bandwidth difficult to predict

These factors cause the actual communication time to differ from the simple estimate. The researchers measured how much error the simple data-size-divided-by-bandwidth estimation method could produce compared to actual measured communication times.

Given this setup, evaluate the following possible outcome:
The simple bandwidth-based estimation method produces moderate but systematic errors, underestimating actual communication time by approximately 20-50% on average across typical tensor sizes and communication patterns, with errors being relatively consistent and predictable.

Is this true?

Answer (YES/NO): NO